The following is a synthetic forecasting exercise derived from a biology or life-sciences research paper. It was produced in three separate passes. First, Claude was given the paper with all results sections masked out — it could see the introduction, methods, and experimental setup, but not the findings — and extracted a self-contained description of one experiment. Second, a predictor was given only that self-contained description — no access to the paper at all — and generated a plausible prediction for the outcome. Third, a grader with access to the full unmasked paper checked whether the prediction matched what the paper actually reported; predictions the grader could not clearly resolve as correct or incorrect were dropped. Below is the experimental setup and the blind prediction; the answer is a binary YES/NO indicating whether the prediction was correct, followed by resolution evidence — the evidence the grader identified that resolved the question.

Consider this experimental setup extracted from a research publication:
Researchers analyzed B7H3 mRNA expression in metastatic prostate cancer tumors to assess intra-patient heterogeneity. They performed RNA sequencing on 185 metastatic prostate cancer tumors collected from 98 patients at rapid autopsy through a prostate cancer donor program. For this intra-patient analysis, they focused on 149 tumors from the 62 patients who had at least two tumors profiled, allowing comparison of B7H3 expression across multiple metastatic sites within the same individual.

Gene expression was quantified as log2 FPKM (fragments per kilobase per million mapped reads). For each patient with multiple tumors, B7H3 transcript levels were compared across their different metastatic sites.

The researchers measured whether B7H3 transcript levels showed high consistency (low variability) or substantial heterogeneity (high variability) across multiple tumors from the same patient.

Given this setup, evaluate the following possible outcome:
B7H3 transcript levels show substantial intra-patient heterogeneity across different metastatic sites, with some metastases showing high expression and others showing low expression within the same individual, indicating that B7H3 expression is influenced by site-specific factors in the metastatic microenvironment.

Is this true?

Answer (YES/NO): NO